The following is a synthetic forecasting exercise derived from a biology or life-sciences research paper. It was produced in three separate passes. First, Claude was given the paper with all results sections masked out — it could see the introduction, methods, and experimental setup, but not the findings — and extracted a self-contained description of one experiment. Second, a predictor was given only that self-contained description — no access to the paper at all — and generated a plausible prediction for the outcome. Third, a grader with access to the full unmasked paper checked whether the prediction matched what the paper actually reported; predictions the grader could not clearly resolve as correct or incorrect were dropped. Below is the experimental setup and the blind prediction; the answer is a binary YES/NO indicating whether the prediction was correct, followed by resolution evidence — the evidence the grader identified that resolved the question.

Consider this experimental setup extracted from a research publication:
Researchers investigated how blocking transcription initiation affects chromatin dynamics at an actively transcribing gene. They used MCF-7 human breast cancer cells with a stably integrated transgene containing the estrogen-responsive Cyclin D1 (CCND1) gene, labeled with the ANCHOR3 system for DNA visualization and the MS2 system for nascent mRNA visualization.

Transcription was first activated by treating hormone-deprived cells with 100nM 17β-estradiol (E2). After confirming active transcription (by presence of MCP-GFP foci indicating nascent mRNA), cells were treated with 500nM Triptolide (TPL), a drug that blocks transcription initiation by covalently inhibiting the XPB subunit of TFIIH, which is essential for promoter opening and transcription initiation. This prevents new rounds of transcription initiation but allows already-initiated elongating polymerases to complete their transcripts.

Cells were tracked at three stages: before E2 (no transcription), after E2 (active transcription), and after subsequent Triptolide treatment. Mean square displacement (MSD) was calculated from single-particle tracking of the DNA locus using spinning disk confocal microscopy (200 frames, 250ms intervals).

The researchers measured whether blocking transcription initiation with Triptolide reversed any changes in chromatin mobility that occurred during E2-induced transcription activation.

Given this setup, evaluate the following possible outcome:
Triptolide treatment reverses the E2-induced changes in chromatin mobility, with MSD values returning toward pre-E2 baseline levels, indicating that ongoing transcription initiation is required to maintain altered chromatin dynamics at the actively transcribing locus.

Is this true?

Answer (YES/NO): YES